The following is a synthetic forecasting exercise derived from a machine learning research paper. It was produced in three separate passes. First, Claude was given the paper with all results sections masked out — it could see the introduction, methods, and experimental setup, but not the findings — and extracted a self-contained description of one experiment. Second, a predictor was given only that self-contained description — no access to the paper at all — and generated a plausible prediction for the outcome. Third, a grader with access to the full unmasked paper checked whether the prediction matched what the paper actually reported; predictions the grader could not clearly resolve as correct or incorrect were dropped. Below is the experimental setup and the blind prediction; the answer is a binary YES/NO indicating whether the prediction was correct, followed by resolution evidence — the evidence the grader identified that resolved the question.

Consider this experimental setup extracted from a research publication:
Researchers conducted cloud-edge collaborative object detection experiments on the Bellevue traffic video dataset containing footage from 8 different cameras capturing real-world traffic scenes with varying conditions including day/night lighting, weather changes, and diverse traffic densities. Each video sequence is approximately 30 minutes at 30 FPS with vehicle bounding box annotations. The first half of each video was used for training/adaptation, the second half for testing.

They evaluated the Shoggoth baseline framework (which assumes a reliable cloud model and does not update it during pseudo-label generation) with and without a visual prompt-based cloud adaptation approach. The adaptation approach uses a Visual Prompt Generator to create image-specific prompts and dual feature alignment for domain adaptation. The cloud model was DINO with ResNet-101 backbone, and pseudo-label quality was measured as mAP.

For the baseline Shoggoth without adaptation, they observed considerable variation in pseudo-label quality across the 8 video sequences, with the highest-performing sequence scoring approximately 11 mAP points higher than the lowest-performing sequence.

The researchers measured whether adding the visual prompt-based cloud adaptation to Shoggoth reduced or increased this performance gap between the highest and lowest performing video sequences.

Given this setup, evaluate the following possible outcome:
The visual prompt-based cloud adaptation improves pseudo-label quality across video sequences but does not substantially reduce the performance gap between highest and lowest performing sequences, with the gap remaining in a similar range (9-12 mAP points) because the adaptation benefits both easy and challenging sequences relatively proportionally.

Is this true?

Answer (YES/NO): NO